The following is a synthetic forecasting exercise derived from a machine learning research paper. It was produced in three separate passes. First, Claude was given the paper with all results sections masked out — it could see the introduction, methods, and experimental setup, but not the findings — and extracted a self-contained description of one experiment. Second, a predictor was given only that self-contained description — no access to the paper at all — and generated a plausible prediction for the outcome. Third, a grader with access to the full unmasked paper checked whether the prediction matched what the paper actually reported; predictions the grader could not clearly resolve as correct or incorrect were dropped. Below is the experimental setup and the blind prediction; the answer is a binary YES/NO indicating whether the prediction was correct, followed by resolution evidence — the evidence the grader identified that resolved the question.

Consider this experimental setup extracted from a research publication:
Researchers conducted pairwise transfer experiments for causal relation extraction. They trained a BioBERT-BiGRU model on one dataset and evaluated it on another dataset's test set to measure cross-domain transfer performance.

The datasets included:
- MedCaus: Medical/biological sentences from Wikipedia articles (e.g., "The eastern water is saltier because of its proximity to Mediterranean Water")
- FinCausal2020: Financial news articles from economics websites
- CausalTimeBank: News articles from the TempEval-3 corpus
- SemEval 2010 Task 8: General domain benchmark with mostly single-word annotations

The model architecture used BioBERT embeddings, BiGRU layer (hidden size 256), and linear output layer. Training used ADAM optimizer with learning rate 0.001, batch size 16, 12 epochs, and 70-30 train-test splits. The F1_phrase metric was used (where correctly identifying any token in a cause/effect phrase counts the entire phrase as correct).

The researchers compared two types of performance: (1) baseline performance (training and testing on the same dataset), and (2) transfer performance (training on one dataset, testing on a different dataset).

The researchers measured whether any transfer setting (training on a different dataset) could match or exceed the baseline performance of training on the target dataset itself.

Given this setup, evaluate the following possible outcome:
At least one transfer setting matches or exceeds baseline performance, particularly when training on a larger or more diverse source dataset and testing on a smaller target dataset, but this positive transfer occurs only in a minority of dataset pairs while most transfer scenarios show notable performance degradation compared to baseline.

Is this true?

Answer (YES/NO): YES